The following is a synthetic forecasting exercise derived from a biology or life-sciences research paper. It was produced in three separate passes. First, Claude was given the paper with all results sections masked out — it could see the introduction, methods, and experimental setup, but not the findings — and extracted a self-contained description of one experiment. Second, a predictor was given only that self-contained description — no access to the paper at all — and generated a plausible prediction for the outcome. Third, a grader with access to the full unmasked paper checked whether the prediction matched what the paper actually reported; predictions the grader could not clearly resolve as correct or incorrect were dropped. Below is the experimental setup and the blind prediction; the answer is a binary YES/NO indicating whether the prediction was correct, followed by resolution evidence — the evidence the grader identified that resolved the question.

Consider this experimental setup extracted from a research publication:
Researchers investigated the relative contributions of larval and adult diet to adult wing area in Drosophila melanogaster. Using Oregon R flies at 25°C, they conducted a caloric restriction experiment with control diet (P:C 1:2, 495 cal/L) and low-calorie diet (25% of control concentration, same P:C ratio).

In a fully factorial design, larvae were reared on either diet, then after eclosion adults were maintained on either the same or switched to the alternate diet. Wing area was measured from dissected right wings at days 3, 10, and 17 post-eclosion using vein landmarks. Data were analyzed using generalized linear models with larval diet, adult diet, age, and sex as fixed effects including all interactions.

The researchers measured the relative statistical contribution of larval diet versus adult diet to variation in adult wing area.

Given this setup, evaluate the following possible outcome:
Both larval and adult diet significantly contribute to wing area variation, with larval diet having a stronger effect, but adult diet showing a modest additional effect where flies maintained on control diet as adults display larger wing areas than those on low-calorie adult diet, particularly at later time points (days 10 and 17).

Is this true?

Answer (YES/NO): NO